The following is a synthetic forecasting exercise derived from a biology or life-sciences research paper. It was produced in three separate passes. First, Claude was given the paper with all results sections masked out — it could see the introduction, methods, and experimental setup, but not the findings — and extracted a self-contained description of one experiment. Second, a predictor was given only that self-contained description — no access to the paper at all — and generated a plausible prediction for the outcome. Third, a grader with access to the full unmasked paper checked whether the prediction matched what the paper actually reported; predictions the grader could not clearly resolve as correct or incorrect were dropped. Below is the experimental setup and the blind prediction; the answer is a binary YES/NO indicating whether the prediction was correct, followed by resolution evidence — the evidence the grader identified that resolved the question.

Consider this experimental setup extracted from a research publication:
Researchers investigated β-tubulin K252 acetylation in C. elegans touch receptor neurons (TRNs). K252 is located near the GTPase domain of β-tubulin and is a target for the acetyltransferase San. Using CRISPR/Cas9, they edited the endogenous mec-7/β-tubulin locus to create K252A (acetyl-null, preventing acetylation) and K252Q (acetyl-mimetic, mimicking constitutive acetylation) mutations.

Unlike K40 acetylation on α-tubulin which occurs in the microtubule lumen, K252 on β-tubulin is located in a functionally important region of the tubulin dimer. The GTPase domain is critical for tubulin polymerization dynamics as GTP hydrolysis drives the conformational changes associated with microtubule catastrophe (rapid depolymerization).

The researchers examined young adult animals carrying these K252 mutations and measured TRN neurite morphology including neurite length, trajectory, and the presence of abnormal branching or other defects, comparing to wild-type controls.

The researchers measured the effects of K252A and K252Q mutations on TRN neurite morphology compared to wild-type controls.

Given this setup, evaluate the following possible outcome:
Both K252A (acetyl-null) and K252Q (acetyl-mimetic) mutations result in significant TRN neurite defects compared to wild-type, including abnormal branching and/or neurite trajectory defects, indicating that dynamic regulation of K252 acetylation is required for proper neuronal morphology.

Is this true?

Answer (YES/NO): NO